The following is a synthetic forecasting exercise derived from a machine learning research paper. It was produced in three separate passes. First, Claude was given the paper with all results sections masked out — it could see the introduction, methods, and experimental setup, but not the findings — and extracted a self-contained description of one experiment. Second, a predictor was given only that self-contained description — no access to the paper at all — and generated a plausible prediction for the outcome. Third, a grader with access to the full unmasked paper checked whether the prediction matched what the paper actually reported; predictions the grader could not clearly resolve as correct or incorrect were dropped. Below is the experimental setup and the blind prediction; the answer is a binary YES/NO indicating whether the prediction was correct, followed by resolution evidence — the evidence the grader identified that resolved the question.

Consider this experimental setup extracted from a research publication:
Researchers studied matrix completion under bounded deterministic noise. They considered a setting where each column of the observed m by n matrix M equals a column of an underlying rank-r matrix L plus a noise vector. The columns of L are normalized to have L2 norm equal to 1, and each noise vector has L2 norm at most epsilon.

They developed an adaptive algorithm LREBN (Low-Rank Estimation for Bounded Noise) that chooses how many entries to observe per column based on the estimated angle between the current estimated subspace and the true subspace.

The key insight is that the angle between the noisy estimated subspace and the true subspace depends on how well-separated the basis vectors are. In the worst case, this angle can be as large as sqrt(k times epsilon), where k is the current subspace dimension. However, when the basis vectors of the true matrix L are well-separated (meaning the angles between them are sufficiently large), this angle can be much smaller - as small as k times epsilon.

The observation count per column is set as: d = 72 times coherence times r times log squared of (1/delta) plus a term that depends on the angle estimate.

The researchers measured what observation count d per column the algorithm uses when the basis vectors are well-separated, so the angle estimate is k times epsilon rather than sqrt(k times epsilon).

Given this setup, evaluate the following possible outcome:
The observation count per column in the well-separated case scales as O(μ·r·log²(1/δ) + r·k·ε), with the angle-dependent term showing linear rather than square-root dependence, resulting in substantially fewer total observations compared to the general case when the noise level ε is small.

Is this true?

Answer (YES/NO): NO